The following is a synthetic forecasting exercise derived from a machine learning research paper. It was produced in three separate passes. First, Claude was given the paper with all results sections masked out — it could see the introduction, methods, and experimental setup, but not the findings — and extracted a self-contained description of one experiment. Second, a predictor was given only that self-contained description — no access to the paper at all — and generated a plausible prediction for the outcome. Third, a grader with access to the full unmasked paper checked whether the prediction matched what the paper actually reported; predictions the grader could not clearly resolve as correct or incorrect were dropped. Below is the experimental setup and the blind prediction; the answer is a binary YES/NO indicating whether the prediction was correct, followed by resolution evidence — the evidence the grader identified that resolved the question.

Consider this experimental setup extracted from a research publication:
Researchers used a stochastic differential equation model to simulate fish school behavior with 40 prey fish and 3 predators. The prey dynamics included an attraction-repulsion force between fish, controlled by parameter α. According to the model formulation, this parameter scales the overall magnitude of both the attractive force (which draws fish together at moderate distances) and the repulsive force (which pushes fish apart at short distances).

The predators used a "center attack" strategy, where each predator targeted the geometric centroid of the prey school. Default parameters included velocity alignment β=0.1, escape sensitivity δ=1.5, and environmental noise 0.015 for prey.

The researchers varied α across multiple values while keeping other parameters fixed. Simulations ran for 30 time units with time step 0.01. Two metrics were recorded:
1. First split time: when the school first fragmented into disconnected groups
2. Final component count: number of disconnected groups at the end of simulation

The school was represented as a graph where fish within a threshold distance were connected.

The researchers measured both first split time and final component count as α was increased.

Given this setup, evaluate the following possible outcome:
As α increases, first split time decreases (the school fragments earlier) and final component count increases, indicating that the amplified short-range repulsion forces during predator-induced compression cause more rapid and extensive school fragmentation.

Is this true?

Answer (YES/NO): NO